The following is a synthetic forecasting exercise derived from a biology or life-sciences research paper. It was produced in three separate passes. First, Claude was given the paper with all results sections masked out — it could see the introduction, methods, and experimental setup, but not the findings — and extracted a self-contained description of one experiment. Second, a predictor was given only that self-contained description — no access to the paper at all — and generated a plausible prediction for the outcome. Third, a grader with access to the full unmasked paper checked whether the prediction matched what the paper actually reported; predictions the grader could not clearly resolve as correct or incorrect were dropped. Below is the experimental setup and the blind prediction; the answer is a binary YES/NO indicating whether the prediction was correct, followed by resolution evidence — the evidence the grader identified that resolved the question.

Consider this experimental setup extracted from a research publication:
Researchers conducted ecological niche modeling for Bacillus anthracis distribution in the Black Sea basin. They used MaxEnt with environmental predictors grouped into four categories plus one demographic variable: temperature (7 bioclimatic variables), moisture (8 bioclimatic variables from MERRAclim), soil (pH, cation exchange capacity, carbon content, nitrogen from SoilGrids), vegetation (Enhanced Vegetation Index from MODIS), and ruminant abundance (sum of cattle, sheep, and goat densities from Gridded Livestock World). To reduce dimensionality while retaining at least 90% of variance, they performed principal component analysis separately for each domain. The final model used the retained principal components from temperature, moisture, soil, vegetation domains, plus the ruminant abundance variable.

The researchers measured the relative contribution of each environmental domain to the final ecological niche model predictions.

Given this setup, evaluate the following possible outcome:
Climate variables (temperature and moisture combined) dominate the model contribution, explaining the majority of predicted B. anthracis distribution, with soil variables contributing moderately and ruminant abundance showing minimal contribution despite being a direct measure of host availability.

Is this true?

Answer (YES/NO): NO